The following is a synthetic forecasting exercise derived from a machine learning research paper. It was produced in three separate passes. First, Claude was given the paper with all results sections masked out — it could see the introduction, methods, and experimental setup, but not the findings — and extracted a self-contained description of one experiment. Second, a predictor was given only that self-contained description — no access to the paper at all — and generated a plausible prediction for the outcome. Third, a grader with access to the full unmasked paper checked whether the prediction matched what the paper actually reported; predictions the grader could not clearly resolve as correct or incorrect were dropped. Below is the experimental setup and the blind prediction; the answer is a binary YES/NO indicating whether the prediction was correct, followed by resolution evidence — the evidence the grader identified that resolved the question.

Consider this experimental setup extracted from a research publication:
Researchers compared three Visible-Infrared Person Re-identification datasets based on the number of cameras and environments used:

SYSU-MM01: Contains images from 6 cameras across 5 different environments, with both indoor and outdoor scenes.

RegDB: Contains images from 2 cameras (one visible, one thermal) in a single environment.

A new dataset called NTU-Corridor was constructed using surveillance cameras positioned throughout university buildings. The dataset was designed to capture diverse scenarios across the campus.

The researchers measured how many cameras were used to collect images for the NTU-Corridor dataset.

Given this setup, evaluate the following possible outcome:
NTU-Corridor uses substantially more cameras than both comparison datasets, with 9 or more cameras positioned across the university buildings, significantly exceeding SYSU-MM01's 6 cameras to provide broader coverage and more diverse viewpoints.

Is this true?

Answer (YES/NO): NO